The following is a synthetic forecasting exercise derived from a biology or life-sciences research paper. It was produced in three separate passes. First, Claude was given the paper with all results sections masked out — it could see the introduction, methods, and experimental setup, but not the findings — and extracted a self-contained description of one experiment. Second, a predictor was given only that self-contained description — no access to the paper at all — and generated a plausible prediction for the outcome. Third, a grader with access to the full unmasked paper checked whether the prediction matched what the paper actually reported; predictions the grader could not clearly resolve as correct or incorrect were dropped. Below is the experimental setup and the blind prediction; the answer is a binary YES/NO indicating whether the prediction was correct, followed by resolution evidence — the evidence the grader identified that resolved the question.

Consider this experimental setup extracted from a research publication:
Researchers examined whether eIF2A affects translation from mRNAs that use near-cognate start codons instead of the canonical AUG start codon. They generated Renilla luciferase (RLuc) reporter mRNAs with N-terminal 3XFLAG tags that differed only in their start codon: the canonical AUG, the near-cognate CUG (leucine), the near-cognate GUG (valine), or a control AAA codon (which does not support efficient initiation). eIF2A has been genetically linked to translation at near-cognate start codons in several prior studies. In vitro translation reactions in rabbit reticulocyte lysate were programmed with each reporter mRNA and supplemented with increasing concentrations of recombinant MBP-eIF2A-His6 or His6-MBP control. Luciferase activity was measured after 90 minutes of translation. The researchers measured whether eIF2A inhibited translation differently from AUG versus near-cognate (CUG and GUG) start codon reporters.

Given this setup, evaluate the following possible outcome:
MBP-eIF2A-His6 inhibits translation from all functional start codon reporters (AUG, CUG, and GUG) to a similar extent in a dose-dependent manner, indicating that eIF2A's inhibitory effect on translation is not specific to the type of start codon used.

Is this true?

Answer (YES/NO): YES